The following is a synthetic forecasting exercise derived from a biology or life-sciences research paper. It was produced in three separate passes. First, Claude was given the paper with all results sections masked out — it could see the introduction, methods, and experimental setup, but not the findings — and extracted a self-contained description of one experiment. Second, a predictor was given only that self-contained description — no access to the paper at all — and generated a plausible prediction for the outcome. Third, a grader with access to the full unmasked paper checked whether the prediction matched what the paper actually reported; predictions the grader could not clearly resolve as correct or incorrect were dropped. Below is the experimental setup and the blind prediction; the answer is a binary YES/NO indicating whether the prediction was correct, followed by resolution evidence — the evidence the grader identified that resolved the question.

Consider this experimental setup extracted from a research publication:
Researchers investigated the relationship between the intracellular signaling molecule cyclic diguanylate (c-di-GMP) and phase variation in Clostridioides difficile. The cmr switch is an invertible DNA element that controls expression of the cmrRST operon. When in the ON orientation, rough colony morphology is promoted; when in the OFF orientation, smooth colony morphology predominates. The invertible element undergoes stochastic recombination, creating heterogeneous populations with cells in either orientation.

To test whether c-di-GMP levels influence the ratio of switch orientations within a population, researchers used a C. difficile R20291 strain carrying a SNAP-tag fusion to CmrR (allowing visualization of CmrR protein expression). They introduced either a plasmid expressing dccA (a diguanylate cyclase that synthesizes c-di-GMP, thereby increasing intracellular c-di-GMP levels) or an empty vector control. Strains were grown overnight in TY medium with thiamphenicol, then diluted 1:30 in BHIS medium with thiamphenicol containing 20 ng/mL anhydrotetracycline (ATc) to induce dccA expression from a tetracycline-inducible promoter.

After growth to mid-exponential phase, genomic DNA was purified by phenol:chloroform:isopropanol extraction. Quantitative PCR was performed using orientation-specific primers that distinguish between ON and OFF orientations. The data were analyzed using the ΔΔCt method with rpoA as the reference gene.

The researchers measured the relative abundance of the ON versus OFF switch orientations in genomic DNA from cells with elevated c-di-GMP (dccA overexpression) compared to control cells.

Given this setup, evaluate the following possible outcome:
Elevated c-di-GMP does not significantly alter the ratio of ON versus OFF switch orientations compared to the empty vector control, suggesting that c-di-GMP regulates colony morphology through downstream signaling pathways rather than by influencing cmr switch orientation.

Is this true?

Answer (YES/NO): YES